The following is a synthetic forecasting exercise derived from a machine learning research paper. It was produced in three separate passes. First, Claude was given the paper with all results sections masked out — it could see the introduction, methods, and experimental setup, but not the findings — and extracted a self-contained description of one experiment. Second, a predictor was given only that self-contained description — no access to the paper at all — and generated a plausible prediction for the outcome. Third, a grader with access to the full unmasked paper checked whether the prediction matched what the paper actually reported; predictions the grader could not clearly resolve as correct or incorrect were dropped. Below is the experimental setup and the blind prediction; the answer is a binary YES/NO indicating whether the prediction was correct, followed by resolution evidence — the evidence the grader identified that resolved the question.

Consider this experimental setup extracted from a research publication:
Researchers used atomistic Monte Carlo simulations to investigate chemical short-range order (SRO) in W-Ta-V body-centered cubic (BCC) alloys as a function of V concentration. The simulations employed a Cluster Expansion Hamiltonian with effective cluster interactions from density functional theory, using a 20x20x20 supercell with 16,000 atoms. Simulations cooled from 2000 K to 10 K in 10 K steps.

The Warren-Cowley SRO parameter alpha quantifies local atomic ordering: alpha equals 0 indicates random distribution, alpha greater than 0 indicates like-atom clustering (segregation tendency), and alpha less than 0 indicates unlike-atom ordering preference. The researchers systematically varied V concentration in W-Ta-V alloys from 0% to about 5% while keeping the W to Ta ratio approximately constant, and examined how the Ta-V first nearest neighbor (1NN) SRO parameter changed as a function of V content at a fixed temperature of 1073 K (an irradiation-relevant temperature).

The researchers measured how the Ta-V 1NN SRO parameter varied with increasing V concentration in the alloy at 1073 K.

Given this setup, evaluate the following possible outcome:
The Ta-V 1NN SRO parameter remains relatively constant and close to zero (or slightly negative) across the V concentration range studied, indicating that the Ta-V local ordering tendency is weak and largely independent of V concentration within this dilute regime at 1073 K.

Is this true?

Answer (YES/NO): NO